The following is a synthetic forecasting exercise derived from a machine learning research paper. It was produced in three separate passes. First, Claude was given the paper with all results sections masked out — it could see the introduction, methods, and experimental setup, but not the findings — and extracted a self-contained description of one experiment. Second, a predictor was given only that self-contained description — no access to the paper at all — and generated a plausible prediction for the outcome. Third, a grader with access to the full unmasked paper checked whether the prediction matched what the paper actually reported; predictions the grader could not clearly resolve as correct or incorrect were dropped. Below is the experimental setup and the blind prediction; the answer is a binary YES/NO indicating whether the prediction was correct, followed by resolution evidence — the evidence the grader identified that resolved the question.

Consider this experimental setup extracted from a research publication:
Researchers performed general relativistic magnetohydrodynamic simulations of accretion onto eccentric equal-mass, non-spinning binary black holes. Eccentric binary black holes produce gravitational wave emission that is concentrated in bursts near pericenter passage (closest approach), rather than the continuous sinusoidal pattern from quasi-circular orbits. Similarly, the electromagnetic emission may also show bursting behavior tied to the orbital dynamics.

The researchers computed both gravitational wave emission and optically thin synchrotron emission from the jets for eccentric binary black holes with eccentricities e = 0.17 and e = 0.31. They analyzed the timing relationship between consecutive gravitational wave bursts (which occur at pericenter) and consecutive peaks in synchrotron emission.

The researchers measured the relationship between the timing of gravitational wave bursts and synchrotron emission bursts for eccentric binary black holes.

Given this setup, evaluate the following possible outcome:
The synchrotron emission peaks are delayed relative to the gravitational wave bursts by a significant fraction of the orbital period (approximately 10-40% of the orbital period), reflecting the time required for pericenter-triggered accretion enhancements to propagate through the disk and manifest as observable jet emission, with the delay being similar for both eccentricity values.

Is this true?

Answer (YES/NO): NO